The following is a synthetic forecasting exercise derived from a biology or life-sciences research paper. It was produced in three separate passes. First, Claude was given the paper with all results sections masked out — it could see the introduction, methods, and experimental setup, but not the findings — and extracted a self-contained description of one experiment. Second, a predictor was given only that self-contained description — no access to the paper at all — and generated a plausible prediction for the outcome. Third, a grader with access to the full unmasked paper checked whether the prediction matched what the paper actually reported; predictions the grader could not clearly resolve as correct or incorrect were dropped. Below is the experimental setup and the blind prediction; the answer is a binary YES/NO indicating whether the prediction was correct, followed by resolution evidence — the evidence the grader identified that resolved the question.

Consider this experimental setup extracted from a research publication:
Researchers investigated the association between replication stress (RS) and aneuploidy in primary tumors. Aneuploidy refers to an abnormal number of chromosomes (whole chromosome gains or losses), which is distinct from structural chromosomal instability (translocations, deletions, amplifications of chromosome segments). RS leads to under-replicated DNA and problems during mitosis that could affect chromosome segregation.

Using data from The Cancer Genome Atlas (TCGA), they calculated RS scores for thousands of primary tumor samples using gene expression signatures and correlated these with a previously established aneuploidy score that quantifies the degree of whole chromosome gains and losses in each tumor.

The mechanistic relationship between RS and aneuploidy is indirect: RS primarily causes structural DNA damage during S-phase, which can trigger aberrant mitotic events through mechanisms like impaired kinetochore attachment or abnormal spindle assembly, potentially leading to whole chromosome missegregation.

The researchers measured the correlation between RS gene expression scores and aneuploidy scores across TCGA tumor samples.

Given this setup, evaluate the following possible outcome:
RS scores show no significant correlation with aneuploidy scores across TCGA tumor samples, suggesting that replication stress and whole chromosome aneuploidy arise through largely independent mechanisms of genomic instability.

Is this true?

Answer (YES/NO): YES